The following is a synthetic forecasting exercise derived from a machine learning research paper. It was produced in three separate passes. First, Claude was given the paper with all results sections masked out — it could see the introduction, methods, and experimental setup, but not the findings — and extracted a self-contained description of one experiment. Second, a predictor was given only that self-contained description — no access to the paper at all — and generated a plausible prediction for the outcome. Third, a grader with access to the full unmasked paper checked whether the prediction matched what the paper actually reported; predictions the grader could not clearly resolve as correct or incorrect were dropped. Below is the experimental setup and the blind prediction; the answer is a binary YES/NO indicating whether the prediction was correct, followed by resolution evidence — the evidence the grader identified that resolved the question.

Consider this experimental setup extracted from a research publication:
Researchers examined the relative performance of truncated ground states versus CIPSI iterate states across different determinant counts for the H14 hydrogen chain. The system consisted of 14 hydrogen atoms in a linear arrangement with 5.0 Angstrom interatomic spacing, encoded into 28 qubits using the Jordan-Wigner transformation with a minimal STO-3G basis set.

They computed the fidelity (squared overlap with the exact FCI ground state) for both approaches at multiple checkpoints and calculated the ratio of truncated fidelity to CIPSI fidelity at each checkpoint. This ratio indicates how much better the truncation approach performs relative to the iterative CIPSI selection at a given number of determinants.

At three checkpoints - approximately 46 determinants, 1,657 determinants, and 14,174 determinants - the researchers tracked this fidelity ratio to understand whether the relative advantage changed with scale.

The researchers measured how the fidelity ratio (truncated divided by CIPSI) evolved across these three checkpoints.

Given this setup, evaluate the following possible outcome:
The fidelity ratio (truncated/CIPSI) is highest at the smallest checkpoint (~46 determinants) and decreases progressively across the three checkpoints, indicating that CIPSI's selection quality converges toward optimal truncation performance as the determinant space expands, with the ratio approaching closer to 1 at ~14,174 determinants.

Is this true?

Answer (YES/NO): NO